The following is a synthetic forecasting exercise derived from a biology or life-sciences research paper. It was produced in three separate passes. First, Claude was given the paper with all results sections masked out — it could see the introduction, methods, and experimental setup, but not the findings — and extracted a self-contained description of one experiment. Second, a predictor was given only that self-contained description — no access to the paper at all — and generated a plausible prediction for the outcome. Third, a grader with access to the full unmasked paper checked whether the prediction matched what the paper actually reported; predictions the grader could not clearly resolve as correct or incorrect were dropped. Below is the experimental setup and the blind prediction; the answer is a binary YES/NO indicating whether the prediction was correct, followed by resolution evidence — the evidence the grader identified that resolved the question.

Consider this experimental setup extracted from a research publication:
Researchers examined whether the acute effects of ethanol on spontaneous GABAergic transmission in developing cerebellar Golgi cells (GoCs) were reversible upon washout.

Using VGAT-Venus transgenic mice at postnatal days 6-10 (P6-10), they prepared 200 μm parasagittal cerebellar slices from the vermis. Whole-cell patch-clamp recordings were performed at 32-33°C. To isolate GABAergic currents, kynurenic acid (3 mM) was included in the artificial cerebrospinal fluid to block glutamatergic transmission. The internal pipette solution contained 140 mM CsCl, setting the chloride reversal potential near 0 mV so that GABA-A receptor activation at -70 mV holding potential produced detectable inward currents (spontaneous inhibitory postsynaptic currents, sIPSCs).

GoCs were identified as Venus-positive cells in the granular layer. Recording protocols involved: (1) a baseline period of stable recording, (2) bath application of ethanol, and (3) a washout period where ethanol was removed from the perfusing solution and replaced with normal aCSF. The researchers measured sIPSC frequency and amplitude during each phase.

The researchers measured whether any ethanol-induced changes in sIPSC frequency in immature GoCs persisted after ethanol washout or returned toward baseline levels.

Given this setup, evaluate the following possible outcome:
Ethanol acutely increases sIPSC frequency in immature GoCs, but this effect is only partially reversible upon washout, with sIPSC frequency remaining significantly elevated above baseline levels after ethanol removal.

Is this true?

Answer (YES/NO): NO